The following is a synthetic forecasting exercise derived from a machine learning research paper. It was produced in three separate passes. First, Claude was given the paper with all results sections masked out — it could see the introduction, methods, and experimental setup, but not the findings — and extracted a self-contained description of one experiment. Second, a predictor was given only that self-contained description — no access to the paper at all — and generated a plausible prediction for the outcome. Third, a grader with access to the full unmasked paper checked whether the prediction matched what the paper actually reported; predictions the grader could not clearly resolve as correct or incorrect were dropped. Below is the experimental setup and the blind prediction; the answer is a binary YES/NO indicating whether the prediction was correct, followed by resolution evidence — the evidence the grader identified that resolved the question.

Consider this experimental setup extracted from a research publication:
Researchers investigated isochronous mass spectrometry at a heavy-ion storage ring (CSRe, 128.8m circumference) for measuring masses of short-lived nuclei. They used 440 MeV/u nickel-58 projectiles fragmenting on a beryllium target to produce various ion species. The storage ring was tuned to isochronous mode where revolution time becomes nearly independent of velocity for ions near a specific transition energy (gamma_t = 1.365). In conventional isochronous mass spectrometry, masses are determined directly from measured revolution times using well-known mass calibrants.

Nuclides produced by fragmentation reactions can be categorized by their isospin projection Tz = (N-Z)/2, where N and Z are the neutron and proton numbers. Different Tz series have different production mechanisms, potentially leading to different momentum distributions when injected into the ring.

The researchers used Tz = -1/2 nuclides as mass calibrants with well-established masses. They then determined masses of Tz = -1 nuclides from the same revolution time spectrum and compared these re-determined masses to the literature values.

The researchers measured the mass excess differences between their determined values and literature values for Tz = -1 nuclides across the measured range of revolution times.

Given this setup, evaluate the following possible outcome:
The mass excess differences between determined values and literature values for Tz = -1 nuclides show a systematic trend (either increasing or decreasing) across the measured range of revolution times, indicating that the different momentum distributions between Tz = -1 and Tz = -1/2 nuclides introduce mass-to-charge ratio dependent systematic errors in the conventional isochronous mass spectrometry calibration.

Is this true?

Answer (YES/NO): YES